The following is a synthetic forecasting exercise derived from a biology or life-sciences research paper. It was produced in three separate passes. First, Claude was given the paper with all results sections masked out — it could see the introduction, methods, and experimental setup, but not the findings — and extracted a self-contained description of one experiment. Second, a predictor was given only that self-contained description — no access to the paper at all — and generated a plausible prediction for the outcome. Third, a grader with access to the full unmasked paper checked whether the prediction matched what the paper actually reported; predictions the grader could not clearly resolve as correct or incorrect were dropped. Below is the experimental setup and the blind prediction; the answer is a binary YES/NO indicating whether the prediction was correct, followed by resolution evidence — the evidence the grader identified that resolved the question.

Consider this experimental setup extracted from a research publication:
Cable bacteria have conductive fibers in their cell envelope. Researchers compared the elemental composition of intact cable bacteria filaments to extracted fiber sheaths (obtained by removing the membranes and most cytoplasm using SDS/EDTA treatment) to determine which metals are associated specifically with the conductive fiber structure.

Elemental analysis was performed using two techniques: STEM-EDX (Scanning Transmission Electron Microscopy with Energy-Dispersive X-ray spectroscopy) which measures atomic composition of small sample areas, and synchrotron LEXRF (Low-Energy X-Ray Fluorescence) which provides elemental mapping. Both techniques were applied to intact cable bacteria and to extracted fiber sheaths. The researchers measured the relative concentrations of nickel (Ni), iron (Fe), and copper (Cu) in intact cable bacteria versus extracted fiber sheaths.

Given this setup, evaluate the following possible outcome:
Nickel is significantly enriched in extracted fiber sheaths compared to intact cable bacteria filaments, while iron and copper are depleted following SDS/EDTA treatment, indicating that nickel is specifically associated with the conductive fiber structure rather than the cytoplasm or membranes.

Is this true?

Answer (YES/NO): NO